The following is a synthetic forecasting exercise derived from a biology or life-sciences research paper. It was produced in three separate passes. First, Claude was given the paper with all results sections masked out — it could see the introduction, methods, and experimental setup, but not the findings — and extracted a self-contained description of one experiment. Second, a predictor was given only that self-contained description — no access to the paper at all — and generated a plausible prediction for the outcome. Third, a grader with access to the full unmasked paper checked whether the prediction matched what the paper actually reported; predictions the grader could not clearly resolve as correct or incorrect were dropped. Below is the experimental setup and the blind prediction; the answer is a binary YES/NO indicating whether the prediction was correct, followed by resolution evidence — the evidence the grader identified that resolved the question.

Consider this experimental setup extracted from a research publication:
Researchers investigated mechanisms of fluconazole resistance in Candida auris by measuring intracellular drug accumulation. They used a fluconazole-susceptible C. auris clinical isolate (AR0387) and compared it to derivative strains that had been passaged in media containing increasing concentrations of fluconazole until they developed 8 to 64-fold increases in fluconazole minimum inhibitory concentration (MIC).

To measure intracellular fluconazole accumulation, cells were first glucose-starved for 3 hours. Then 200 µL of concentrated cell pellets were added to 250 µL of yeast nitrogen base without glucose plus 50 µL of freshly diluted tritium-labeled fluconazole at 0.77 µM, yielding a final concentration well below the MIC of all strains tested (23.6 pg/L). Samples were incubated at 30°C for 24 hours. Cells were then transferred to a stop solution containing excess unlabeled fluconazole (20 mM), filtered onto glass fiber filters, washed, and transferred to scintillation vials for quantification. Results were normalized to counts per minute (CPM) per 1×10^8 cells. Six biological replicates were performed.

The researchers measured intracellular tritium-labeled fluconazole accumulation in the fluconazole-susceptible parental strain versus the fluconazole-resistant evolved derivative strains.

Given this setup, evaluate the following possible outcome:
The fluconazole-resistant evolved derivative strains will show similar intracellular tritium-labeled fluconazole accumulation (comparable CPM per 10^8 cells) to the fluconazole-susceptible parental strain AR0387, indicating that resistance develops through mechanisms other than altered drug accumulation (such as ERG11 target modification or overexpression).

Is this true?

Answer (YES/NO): NO